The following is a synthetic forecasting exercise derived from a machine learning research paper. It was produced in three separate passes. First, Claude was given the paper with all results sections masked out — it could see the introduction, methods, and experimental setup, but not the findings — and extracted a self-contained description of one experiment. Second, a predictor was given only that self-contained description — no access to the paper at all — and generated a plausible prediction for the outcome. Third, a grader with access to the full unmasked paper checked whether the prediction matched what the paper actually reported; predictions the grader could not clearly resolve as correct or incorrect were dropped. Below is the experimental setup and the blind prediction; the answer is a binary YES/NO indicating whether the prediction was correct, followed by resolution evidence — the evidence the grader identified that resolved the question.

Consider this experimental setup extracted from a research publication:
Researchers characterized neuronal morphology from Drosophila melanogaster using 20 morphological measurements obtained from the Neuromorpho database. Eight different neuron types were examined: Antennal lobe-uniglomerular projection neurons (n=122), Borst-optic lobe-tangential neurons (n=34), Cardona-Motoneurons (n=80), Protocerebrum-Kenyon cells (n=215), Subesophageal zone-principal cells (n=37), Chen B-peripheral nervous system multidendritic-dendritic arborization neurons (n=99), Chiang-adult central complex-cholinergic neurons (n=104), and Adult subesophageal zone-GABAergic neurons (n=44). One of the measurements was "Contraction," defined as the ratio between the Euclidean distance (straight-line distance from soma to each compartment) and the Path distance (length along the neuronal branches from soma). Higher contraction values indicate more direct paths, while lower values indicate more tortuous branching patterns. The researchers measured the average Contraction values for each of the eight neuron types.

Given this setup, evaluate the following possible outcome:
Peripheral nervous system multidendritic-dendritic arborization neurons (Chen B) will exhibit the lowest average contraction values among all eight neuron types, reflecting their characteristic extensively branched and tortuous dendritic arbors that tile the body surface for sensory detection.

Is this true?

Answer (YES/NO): NO